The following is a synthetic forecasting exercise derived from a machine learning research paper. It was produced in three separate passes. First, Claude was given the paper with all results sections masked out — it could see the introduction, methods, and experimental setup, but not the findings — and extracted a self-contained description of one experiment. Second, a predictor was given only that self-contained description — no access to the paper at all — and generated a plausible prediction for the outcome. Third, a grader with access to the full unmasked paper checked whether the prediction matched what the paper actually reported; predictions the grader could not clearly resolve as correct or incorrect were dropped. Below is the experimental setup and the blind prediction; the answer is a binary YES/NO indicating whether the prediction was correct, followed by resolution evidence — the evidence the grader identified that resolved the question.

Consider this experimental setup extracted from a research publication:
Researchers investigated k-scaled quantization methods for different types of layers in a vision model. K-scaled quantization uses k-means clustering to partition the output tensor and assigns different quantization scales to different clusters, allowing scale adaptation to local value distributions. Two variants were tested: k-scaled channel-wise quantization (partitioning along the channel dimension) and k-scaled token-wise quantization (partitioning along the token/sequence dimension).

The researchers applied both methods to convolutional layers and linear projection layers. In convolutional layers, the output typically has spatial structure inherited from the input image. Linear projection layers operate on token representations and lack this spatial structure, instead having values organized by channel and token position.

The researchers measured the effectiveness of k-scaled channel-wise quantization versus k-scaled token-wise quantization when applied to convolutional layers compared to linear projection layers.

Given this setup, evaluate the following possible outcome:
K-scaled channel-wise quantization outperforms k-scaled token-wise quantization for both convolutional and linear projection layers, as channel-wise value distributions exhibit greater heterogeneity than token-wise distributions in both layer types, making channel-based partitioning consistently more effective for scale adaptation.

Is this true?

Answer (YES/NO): NO